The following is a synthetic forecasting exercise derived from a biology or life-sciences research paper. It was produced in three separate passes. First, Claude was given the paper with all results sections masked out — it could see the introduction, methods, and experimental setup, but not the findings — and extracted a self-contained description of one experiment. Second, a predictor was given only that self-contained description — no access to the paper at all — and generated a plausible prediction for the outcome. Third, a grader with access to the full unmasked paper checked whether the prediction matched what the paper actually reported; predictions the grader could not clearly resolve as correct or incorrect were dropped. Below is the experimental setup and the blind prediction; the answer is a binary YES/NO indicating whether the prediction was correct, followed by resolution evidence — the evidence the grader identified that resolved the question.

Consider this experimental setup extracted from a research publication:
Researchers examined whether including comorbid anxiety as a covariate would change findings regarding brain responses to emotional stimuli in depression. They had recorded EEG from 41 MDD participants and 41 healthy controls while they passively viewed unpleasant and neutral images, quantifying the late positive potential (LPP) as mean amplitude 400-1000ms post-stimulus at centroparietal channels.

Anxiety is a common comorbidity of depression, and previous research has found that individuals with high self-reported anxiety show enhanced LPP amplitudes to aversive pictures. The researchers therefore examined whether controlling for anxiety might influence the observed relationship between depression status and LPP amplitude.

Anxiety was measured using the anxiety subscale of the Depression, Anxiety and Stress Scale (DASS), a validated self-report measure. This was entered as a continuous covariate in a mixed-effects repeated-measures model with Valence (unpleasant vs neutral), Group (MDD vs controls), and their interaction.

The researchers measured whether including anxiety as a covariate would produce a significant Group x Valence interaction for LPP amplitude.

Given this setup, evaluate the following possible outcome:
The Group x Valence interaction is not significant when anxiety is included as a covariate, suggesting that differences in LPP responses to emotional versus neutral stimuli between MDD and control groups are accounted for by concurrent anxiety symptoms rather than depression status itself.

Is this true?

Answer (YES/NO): NO